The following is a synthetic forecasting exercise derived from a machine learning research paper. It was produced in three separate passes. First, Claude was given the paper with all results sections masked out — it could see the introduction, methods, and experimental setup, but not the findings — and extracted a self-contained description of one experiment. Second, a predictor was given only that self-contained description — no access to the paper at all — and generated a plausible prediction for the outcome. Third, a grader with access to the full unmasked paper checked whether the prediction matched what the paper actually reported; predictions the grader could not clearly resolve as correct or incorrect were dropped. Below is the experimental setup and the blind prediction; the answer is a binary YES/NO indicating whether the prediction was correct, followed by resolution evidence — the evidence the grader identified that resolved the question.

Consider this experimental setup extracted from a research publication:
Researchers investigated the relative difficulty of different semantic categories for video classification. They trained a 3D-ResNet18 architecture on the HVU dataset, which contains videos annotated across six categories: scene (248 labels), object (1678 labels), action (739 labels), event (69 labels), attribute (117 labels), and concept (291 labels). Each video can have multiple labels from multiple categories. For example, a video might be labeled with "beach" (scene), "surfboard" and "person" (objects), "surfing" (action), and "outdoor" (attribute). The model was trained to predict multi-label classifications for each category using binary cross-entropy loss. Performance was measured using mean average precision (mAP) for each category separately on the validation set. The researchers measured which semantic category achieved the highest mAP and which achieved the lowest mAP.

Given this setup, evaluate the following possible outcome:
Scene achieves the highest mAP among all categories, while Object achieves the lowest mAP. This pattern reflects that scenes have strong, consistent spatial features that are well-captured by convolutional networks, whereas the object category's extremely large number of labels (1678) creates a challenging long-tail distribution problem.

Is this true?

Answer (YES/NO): NO